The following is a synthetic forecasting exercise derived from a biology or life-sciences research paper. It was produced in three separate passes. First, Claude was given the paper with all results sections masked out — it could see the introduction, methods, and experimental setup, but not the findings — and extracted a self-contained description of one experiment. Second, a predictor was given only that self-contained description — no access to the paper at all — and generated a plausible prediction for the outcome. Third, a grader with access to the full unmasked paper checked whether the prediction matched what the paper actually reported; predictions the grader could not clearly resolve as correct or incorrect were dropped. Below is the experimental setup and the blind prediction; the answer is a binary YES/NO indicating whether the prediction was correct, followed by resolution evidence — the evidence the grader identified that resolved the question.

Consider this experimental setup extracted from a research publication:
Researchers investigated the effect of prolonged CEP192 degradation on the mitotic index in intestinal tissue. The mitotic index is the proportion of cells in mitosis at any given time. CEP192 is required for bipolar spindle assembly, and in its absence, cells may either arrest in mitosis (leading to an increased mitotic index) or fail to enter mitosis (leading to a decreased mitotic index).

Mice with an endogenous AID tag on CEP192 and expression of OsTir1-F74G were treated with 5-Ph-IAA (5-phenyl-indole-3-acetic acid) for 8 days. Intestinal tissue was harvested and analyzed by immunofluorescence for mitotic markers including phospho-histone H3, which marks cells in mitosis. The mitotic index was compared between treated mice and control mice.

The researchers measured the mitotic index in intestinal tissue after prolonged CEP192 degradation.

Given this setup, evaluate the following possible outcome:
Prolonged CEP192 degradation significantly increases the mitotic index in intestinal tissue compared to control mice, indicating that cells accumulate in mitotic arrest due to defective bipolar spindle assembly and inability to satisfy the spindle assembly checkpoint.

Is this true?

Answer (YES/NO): YES